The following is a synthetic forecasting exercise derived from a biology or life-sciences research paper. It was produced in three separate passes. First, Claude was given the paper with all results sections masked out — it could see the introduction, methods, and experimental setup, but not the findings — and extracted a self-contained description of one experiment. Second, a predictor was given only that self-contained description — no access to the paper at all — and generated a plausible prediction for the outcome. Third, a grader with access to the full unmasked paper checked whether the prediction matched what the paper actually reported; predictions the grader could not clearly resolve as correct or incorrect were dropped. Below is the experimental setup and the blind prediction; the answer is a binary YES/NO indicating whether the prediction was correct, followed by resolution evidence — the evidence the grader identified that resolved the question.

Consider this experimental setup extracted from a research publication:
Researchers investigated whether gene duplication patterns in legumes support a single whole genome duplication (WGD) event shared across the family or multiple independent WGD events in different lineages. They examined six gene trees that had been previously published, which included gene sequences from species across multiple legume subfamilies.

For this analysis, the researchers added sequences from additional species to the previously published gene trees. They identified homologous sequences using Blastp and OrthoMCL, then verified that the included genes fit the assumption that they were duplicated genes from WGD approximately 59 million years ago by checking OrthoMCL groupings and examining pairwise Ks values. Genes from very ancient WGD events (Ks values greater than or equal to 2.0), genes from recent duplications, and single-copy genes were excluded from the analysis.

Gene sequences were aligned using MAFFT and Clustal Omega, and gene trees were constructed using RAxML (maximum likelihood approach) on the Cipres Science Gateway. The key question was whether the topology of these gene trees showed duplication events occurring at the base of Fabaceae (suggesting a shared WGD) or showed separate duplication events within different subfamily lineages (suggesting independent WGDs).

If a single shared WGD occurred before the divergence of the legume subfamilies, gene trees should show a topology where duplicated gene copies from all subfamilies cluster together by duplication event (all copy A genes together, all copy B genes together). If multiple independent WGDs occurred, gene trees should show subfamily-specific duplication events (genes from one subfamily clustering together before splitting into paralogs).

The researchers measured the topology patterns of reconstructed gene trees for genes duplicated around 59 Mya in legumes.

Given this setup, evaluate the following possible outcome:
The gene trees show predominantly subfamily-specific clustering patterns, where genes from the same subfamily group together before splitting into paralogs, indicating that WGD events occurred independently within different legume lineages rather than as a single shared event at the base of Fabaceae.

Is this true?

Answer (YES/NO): NO